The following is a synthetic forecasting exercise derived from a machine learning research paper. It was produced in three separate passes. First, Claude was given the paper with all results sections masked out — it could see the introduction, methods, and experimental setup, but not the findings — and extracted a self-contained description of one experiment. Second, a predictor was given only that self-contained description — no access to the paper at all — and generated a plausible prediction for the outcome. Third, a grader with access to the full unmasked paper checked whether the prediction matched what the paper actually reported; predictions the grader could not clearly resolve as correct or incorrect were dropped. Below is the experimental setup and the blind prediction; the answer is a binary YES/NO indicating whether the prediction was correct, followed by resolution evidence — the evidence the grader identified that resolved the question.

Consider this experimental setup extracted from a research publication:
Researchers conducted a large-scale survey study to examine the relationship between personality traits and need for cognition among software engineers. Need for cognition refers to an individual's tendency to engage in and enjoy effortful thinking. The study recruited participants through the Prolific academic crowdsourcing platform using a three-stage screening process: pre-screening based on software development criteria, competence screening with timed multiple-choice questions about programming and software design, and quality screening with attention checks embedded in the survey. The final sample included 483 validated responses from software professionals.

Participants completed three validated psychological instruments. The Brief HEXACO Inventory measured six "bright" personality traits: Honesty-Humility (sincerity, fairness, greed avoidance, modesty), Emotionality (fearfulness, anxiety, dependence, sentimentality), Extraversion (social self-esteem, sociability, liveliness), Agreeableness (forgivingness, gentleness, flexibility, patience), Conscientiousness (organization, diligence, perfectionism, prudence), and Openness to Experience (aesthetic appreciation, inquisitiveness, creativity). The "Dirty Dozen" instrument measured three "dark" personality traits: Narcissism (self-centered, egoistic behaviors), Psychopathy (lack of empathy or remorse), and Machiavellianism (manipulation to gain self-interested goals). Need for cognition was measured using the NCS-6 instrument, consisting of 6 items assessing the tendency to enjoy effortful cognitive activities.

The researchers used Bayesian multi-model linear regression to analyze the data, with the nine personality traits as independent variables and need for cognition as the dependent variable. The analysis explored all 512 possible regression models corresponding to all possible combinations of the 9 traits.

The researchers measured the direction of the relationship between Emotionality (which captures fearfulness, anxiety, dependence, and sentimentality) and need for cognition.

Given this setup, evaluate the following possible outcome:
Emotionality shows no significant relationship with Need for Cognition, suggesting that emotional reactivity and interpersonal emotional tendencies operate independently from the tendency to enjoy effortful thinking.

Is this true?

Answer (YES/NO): NO